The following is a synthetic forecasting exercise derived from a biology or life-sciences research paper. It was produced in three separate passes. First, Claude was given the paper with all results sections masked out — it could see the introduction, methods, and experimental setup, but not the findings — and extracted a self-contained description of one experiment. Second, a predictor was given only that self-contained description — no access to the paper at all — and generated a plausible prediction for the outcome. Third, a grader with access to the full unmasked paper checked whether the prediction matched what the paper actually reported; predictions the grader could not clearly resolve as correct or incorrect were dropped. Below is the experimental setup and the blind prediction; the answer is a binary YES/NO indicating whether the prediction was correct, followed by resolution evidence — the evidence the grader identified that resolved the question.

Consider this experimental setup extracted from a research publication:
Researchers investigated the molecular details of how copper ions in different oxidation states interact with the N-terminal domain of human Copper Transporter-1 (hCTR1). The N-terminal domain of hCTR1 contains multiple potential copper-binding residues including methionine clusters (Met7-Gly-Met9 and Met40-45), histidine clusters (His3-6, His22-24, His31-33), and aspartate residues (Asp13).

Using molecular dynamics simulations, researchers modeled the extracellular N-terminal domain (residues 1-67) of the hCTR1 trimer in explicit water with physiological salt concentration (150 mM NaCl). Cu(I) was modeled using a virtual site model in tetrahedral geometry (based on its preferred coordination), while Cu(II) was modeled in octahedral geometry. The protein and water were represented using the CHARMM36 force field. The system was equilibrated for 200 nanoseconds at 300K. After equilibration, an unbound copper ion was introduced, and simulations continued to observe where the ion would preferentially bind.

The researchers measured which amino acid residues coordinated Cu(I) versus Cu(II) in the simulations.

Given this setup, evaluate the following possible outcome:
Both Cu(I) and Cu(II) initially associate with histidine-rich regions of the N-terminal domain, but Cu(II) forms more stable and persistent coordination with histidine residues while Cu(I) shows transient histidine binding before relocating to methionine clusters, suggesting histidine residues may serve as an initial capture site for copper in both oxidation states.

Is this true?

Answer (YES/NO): NO